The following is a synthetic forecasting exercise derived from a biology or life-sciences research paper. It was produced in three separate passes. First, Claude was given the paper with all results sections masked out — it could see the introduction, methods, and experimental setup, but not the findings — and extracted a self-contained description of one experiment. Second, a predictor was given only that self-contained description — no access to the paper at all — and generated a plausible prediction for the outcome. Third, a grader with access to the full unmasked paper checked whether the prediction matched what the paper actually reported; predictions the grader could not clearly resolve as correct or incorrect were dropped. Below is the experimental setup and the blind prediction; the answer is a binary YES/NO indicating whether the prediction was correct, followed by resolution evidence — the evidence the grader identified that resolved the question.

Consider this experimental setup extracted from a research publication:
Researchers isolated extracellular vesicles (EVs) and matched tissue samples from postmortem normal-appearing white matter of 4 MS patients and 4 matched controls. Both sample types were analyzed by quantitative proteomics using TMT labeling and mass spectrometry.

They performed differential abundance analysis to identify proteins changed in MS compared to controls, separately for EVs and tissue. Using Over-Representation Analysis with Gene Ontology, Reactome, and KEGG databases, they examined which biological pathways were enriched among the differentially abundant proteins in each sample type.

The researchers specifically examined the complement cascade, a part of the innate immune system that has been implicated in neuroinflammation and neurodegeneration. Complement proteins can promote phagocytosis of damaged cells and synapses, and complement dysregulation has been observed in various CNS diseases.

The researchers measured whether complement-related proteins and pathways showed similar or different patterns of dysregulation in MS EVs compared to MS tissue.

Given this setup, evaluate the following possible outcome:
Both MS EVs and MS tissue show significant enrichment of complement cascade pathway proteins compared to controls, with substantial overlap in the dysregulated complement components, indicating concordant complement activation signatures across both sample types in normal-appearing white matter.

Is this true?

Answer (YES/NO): NO